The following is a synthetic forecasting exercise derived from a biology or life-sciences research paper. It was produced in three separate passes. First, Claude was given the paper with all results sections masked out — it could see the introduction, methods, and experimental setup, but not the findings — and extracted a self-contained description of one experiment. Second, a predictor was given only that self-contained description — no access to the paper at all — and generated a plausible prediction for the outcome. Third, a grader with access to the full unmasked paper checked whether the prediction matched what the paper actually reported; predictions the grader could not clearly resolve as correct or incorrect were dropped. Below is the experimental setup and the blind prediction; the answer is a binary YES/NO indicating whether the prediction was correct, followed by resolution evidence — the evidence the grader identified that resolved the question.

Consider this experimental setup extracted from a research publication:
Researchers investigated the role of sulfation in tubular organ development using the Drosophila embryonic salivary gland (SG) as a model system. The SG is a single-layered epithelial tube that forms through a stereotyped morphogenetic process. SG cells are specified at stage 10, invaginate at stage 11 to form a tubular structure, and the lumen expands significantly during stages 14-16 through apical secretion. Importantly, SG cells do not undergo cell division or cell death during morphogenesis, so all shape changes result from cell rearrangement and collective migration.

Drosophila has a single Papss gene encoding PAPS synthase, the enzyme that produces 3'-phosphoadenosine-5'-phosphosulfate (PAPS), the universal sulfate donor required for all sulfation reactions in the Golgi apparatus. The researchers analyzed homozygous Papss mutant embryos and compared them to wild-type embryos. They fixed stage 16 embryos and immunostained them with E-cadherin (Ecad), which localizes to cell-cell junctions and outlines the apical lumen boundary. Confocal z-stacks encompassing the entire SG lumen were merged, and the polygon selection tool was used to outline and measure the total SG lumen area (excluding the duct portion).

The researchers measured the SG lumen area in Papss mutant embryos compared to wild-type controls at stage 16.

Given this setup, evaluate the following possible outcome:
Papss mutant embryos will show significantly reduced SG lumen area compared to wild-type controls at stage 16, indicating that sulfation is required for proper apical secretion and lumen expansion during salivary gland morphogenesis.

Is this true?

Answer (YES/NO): YES